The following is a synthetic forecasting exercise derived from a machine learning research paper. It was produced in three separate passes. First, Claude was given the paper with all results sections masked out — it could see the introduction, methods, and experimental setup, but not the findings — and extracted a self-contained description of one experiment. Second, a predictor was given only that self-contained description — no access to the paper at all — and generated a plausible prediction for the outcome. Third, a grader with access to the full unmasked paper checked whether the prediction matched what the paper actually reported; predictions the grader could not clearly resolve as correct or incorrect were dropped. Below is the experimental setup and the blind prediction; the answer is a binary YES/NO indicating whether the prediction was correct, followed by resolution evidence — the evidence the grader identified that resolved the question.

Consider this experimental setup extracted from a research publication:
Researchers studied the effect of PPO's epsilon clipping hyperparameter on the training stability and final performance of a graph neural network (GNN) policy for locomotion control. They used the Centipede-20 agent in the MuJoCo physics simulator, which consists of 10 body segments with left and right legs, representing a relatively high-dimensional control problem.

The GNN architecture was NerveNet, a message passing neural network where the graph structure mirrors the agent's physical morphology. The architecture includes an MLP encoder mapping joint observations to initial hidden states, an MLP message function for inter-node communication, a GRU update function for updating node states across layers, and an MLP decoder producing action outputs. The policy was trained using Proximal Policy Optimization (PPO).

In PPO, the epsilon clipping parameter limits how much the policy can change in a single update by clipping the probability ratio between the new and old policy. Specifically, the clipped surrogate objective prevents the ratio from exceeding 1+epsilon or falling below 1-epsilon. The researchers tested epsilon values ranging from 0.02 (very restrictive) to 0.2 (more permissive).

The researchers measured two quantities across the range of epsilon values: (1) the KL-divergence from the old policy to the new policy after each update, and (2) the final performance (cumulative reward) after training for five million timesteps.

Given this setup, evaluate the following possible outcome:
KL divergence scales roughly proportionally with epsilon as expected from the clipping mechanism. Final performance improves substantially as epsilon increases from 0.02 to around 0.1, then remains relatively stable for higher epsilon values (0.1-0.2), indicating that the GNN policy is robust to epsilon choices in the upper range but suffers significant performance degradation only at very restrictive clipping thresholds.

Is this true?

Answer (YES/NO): NO